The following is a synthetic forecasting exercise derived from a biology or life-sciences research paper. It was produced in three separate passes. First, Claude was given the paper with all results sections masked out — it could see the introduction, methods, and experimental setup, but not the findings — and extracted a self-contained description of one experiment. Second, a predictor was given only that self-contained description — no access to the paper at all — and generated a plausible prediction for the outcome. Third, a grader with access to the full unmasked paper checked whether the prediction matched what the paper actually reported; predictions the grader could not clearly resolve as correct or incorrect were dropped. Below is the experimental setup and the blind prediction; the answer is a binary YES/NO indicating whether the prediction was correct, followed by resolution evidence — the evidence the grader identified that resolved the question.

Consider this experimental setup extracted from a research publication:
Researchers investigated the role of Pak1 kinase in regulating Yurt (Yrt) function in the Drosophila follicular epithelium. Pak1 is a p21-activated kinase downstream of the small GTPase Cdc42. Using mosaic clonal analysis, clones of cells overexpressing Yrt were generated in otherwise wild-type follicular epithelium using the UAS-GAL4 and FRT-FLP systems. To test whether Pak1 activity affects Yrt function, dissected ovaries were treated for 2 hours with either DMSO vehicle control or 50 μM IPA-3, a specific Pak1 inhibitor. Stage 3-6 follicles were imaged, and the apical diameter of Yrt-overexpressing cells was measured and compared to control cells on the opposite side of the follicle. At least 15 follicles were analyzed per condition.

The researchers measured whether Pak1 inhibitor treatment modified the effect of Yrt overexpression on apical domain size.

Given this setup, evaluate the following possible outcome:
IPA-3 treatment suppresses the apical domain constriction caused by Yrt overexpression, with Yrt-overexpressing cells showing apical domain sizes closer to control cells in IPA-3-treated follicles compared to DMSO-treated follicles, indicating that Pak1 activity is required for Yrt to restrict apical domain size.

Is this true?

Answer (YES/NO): YES